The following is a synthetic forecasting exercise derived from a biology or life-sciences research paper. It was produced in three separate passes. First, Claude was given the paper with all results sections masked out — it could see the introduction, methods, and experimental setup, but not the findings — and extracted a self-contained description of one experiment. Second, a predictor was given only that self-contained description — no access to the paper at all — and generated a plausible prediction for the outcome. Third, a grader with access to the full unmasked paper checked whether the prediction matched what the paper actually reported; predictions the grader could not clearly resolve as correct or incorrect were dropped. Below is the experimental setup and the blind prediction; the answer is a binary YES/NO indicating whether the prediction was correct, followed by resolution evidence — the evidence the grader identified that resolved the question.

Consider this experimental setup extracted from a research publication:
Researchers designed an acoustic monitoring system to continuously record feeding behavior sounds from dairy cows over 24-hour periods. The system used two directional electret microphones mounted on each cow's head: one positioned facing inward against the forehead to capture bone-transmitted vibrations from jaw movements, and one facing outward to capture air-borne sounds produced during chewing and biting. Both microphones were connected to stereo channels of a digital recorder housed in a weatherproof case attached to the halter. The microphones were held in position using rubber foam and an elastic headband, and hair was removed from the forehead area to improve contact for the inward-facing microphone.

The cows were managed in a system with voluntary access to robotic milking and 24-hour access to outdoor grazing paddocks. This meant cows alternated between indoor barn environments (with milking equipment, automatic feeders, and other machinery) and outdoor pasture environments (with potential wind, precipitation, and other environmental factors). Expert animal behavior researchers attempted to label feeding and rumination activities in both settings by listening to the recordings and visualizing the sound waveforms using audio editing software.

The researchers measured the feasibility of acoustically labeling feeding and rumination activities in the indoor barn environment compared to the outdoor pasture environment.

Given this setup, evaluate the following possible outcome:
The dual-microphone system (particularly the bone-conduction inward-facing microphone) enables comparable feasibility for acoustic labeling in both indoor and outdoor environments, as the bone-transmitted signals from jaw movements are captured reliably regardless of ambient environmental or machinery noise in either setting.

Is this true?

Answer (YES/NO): NO